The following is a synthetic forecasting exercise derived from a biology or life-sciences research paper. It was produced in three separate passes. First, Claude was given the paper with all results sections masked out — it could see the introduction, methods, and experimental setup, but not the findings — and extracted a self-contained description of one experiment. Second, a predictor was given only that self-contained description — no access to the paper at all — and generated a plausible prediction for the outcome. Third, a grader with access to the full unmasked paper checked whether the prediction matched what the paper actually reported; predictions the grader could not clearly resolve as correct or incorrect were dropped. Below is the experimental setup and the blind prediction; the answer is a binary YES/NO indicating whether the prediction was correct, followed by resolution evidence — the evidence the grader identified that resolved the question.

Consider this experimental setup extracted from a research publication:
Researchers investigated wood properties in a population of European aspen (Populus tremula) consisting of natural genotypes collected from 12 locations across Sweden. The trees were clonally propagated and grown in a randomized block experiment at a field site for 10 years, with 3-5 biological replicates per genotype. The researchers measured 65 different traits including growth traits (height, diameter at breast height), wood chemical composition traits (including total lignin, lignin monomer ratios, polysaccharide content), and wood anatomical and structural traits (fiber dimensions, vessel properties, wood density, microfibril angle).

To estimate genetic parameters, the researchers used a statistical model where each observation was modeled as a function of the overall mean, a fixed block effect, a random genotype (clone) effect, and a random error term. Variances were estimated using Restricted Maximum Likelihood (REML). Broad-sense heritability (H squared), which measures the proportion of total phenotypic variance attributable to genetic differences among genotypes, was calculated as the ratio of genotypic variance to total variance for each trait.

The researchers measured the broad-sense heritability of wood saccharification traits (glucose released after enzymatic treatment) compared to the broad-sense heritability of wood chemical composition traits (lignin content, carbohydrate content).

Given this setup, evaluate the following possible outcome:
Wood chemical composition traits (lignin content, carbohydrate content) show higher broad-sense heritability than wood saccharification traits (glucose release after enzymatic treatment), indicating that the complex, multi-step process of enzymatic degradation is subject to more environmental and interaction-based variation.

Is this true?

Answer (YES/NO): YES